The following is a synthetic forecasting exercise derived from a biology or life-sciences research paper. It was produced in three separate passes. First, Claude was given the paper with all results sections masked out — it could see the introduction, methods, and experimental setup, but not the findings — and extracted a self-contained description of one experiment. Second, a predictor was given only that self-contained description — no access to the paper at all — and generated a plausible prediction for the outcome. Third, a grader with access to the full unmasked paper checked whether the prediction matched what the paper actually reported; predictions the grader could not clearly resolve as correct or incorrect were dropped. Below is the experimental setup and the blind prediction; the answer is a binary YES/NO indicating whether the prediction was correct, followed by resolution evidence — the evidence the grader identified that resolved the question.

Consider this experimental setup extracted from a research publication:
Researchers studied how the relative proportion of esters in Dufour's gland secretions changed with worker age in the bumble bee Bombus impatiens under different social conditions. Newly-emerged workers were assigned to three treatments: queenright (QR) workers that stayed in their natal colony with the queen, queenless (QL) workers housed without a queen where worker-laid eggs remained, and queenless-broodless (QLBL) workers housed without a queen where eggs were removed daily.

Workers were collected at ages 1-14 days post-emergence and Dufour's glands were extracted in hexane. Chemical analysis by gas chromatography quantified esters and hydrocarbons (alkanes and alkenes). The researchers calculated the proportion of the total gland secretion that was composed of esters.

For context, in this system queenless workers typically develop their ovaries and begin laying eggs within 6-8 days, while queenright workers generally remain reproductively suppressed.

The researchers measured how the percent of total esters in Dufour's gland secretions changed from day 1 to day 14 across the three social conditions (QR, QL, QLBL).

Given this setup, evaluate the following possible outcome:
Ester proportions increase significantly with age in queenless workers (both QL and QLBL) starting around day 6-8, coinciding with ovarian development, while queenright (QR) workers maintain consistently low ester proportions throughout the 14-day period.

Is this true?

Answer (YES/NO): NO